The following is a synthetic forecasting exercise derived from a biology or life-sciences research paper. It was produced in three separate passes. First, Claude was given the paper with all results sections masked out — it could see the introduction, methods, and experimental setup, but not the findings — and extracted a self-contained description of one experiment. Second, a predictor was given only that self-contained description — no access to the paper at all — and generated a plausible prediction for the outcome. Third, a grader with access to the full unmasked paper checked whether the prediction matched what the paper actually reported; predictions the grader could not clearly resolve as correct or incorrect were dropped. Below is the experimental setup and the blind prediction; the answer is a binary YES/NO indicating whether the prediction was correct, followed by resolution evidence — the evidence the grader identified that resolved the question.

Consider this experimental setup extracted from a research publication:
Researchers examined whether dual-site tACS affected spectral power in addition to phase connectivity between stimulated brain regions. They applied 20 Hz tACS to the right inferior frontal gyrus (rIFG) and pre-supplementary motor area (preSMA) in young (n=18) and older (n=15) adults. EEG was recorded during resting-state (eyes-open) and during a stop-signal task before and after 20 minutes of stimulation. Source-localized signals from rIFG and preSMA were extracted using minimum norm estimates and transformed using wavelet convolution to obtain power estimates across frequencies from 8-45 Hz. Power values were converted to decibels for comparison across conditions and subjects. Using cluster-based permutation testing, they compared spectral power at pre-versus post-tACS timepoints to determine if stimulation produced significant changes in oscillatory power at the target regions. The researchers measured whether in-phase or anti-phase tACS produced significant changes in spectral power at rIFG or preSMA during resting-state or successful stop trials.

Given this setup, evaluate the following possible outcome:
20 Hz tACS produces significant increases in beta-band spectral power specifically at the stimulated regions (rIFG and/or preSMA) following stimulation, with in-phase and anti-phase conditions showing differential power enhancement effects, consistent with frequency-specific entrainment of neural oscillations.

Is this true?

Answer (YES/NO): NO